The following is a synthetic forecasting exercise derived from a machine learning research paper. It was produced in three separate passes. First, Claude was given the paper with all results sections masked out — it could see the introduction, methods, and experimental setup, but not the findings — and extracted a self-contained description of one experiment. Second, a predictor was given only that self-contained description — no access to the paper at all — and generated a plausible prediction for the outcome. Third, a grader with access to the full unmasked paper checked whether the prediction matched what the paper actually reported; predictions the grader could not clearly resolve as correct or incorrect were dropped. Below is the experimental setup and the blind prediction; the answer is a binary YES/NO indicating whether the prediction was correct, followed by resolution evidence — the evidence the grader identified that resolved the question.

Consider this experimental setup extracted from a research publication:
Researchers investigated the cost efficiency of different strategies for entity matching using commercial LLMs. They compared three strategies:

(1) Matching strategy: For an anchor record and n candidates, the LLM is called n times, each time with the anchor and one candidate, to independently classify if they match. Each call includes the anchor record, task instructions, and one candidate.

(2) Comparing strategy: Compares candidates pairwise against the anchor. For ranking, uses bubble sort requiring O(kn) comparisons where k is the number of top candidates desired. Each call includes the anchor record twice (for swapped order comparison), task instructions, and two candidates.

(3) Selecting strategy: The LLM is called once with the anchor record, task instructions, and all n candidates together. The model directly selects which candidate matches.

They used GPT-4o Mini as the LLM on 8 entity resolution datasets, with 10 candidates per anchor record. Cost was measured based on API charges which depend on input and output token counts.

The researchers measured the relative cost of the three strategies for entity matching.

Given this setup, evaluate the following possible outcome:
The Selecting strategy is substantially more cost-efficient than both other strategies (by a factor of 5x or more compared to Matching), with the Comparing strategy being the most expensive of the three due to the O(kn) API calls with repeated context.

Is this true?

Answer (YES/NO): NO